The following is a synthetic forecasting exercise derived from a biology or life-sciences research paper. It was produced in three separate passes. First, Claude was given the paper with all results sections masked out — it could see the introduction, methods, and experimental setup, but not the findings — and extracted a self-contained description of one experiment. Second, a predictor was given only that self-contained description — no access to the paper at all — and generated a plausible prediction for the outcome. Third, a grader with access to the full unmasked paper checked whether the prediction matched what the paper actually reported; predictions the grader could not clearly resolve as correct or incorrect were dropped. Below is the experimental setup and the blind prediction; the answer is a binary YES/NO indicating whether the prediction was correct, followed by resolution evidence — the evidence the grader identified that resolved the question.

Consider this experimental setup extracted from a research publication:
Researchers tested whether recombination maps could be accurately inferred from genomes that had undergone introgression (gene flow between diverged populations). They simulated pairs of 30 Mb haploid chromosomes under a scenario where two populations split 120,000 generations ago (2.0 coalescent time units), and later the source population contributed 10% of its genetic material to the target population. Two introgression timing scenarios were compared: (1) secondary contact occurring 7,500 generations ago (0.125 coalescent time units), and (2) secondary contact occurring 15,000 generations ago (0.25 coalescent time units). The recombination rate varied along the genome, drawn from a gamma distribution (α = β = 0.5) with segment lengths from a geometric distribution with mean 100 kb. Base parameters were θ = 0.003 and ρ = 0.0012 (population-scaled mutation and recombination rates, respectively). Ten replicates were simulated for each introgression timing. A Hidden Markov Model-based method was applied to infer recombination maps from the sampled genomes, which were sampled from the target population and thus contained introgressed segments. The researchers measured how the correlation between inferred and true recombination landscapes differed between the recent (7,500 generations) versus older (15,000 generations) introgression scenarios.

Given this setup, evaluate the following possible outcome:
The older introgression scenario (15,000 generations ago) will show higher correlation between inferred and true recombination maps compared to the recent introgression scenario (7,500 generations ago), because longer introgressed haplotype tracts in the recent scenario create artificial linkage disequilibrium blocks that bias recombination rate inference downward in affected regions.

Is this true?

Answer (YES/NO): NO